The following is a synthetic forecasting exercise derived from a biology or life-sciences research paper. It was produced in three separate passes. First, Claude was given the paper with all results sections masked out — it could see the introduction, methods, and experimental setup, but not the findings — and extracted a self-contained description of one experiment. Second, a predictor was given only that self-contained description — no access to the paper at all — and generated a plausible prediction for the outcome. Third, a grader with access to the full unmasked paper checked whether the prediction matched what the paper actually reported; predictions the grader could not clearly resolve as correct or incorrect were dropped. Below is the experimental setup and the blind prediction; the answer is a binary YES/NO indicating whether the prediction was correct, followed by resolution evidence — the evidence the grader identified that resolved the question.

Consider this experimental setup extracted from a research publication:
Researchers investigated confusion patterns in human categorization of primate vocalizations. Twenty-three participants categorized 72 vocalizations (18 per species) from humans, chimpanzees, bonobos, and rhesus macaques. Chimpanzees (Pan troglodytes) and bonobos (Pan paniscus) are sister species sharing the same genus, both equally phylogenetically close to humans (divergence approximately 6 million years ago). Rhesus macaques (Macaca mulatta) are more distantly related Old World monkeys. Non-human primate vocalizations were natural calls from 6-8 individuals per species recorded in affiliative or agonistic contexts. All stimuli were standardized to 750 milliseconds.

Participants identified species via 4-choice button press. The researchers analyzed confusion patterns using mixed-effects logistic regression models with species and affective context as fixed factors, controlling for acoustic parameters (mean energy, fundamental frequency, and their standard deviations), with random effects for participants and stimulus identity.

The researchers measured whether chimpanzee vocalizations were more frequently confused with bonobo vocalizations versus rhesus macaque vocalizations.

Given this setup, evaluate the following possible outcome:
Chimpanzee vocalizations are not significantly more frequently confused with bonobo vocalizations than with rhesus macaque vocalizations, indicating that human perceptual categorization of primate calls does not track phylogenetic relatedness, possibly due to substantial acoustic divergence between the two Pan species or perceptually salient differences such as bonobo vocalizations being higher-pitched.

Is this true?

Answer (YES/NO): NO